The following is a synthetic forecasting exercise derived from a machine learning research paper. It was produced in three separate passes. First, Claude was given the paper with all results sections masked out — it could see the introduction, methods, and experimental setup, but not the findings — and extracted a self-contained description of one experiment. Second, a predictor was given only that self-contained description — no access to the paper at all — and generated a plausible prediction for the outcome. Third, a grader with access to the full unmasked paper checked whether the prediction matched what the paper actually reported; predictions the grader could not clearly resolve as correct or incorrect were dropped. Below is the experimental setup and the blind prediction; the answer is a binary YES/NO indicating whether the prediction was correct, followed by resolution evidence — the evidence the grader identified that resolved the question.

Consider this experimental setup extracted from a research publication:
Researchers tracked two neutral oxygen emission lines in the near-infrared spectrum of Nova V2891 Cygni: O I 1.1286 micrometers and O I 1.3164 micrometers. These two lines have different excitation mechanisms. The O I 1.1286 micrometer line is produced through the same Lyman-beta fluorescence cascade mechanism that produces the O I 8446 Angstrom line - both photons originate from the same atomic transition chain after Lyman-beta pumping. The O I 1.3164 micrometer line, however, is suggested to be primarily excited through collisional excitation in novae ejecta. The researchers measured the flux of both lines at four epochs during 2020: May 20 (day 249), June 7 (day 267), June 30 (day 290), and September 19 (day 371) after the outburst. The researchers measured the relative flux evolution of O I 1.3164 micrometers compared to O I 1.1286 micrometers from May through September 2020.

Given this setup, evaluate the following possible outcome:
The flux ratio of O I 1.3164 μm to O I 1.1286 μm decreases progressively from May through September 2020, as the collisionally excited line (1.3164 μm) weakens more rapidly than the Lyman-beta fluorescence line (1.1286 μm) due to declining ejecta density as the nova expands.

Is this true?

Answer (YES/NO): NO